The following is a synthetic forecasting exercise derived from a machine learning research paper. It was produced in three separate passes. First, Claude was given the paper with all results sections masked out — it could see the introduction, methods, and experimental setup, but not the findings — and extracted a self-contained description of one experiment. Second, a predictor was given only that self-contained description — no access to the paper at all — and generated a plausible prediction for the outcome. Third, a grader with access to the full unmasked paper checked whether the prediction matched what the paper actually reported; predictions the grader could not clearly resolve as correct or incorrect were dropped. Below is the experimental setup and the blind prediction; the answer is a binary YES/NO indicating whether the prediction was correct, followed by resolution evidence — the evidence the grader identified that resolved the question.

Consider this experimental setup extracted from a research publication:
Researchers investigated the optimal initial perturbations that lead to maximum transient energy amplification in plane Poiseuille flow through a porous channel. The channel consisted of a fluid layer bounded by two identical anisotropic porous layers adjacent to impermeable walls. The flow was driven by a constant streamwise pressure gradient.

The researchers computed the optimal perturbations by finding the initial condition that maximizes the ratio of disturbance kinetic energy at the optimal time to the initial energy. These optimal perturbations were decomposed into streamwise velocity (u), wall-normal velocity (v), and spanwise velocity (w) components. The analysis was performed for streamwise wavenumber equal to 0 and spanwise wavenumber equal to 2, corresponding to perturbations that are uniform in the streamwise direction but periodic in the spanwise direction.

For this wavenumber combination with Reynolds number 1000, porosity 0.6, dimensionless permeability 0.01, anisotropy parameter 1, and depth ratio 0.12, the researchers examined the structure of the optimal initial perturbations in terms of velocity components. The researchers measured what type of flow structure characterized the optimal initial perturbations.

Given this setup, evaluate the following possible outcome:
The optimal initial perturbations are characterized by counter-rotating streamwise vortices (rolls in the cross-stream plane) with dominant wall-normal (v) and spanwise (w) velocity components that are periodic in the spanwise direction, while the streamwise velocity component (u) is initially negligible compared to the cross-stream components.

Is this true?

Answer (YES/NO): YES